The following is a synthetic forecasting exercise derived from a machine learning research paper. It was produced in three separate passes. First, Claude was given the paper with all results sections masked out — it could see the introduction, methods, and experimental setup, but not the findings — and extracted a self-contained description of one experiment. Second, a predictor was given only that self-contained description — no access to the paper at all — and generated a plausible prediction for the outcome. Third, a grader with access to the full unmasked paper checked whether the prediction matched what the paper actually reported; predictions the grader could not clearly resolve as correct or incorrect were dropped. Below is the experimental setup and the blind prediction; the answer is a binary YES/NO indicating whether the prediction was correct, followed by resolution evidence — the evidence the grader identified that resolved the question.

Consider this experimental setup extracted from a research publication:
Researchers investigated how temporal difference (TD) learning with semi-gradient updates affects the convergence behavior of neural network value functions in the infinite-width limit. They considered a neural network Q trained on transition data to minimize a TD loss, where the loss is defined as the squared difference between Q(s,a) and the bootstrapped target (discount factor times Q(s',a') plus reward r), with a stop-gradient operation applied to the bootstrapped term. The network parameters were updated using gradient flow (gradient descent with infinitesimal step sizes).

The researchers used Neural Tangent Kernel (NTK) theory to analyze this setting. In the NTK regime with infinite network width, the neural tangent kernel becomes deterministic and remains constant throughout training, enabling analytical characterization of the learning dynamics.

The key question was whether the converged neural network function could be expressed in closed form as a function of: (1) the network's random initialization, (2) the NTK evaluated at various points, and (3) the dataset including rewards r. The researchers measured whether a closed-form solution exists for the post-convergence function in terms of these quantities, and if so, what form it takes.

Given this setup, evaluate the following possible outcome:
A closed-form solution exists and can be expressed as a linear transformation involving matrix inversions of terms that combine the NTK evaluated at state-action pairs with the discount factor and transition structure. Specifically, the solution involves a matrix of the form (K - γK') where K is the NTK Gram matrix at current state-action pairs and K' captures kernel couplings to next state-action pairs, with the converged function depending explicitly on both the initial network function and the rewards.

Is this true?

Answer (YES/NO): YES